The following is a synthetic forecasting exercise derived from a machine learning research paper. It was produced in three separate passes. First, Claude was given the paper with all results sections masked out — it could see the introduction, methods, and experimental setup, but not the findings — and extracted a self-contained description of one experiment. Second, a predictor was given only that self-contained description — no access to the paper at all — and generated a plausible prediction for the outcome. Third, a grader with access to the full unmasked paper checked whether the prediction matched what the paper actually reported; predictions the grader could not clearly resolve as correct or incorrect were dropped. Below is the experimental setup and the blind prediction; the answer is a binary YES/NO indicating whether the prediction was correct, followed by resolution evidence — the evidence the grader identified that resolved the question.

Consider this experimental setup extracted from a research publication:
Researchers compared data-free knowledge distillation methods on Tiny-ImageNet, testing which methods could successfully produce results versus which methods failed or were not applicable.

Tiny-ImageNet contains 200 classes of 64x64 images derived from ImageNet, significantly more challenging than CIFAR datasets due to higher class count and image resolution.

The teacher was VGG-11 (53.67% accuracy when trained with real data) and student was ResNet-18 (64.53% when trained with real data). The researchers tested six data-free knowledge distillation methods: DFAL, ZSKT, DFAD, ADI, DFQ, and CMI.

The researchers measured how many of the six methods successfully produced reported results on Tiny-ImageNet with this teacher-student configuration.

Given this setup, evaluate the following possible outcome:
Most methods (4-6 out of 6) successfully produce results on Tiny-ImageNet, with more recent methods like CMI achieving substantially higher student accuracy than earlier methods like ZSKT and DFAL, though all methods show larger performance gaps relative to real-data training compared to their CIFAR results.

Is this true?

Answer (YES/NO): NO